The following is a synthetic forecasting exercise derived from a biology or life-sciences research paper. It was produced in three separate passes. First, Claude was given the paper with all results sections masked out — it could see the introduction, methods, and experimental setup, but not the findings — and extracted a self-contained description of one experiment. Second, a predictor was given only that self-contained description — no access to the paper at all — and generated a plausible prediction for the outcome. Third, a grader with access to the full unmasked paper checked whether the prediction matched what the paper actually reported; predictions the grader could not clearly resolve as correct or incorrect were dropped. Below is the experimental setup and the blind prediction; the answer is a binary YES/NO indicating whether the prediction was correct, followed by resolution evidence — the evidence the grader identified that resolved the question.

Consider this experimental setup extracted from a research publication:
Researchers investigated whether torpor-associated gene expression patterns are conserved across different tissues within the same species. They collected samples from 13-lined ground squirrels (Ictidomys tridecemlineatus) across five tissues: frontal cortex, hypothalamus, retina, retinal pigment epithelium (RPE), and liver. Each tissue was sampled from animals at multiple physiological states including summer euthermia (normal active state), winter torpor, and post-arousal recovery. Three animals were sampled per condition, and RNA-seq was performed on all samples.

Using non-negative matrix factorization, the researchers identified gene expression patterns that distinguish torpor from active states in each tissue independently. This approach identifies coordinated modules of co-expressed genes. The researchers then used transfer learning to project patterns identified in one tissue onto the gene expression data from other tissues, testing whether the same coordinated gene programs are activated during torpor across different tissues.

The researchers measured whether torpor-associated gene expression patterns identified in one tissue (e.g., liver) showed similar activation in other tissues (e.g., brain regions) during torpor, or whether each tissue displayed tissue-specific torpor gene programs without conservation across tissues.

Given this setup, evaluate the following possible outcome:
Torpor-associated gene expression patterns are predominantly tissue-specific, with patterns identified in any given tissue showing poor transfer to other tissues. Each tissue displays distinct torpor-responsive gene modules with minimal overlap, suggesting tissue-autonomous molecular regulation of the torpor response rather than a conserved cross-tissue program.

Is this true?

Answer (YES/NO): NO